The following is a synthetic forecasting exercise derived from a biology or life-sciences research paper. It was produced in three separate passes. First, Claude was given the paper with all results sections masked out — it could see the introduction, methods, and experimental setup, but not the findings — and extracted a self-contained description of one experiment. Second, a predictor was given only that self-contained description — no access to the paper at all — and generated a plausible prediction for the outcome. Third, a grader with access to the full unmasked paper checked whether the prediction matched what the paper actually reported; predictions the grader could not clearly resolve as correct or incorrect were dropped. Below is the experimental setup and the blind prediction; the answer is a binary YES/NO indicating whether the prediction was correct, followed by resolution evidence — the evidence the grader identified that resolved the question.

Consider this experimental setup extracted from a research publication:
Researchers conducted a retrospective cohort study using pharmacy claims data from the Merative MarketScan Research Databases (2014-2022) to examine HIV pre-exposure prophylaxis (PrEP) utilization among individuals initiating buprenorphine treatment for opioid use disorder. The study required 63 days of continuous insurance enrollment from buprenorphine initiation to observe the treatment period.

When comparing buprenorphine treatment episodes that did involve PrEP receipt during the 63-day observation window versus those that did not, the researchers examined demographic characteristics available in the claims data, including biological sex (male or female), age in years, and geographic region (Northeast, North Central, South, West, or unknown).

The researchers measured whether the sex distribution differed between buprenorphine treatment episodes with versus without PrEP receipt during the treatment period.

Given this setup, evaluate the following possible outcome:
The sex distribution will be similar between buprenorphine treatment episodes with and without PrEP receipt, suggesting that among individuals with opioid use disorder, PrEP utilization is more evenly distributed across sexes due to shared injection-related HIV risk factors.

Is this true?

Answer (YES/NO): NO